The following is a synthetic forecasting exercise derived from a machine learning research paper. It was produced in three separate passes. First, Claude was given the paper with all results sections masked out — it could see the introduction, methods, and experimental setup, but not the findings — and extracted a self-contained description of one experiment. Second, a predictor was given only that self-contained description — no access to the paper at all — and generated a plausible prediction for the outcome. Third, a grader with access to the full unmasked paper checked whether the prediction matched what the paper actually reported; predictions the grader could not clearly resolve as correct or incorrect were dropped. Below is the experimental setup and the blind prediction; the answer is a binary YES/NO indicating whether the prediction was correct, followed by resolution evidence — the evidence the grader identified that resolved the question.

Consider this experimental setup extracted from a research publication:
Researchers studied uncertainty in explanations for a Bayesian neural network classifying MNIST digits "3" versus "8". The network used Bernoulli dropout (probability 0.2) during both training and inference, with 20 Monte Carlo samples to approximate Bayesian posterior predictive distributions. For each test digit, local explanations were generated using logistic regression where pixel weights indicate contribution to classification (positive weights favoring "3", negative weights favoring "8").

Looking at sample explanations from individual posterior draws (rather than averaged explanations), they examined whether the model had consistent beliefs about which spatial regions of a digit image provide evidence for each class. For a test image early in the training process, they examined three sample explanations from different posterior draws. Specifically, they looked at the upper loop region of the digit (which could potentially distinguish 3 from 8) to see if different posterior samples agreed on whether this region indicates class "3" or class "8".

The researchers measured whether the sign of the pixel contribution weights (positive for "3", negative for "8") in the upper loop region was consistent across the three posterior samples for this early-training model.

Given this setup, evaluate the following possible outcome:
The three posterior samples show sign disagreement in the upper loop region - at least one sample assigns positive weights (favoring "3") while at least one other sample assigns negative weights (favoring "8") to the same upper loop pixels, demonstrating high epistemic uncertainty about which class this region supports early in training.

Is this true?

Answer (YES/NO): YES